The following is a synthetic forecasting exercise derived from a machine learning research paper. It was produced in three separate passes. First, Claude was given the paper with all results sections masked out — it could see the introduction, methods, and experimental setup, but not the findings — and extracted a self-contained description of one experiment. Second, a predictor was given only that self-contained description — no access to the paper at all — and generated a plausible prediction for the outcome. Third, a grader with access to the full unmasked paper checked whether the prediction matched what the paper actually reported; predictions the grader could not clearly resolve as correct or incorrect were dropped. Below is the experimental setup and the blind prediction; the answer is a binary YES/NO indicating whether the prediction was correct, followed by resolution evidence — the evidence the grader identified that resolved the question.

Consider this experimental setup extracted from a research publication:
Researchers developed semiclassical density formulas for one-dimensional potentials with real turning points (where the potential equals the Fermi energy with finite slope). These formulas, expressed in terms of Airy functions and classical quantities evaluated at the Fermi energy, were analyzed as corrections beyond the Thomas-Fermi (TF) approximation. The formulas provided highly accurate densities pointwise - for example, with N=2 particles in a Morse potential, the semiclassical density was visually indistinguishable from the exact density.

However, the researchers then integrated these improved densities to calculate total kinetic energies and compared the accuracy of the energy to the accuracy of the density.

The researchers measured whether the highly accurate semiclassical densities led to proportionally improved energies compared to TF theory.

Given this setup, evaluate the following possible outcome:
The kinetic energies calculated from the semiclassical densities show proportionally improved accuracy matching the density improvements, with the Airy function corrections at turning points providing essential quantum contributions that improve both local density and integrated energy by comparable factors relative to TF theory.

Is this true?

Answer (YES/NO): NO